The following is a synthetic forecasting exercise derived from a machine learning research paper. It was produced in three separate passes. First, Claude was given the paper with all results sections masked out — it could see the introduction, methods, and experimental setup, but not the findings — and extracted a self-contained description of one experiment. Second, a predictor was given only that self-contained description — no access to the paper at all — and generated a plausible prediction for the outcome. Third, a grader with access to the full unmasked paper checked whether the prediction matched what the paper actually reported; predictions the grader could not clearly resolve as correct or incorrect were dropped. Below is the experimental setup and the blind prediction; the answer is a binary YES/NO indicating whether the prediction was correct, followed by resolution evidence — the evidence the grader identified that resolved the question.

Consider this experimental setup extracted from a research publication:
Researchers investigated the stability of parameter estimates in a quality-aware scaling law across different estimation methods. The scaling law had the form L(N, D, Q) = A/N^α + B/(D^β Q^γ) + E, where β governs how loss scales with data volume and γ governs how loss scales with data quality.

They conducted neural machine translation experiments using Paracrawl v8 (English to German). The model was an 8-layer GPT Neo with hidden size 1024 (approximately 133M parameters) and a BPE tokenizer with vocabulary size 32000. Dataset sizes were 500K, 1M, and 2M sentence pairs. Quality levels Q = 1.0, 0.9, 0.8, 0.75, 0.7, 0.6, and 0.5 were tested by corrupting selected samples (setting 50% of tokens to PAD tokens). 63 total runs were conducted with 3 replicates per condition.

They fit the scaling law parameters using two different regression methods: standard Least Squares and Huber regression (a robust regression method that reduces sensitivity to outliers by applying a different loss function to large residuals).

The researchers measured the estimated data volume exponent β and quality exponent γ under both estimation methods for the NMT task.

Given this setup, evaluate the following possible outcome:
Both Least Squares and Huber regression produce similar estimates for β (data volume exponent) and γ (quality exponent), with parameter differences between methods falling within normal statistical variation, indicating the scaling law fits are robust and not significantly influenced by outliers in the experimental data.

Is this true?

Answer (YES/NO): YES